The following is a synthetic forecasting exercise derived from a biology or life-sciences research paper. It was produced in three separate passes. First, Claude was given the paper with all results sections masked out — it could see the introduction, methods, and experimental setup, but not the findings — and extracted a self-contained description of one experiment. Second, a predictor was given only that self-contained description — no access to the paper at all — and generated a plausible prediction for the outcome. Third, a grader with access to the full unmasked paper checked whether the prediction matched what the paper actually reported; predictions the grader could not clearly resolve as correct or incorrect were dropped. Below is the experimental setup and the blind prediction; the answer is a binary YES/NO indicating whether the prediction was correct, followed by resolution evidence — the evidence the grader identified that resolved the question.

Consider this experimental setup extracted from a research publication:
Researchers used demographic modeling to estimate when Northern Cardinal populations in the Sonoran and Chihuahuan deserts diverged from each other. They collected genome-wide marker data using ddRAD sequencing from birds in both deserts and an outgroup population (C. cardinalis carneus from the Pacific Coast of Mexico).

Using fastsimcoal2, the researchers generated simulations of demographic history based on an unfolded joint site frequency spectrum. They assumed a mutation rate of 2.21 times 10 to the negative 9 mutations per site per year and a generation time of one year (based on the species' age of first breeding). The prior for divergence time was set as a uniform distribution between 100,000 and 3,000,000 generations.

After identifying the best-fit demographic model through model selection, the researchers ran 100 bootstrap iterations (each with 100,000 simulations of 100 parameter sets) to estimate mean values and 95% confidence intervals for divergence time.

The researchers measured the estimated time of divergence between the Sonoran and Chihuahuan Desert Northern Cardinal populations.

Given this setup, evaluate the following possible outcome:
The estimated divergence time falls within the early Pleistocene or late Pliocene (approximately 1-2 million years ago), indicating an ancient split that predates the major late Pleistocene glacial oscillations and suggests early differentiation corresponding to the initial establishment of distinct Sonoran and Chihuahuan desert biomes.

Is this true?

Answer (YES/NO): NO